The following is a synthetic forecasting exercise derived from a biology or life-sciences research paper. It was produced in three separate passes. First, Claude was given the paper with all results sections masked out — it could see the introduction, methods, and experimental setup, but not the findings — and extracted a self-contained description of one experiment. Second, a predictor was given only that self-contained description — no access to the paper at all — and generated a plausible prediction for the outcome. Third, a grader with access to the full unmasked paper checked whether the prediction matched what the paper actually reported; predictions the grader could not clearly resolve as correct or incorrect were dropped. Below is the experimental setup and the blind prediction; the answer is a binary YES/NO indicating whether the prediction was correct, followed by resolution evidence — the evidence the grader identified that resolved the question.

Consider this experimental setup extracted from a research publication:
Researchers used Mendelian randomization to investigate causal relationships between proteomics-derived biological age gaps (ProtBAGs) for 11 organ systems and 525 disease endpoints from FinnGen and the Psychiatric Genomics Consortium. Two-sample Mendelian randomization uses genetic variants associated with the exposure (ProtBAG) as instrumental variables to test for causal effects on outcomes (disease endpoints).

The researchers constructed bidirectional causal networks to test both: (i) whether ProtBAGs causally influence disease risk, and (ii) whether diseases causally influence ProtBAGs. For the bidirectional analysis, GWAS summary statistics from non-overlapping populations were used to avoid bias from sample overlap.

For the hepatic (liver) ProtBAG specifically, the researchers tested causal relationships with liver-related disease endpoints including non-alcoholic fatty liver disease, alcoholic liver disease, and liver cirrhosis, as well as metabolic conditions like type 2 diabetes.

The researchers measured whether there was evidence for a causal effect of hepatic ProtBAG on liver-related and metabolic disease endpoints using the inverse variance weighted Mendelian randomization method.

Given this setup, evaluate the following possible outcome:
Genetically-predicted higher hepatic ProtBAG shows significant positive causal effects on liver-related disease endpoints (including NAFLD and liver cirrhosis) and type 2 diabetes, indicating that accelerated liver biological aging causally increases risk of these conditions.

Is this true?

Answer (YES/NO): NO